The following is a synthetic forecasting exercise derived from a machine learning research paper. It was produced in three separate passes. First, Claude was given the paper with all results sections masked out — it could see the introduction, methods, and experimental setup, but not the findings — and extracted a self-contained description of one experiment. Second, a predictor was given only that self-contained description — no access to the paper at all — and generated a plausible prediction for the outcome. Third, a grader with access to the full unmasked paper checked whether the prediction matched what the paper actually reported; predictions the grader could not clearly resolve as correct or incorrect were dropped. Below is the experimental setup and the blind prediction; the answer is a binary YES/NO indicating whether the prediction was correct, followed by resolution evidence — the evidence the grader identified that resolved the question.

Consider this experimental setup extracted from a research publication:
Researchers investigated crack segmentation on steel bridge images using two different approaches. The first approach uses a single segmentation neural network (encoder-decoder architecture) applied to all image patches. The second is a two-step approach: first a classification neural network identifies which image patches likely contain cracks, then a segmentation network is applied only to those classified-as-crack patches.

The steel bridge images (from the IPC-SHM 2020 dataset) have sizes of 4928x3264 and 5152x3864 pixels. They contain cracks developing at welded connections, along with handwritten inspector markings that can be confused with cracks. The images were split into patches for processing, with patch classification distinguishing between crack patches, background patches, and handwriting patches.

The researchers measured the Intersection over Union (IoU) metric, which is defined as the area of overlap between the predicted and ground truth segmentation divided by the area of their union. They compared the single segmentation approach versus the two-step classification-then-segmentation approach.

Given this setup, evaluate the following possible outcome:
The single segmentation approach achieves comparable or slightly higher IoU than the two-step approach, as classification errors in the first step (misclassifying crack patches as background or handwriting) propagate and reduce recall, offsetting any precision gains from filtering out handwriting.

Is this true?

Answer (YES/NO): NO